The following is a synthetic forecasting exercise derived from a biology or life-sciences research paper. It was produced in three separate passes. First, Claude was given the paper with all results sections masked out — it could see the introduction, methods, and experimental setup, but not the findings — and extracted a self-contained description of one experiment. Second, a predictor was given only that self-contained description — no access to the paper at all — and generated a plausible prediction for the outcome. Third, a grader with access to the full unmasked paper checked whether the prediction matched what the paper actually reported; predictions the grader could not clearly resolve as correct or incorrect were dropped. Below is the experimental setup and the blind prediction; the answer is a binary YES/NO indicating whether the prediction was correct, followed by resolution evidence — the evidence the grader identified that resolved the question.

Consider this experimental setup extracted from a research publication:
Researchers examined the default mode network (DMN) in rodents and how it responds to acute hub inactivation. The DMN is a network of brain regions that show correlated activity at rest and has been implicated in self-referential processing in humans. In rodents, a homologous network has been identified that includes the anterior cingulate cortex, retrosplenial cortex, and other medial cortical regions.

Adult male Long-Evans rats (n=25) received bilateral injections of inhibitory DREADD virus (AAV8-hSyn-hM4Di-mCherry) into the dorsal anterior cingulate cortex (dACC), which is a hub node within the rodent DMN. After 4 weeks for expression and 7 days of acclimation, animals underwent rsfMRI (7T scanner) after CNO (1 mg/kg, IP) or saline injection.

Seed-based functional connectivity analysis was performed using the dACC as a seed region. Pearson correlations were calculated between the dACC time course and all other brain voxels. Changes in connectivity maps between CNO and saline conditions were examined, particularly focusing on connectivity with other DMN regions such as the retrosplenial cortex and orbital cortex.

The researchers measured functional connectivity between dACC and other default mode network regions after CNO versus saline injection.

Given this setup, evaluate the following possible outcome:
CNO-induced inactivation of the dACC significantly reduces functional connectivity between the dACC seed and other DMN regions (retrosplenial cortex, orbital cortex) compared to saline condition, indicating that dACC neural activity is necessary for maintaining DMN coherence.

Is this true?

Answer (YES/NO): NO